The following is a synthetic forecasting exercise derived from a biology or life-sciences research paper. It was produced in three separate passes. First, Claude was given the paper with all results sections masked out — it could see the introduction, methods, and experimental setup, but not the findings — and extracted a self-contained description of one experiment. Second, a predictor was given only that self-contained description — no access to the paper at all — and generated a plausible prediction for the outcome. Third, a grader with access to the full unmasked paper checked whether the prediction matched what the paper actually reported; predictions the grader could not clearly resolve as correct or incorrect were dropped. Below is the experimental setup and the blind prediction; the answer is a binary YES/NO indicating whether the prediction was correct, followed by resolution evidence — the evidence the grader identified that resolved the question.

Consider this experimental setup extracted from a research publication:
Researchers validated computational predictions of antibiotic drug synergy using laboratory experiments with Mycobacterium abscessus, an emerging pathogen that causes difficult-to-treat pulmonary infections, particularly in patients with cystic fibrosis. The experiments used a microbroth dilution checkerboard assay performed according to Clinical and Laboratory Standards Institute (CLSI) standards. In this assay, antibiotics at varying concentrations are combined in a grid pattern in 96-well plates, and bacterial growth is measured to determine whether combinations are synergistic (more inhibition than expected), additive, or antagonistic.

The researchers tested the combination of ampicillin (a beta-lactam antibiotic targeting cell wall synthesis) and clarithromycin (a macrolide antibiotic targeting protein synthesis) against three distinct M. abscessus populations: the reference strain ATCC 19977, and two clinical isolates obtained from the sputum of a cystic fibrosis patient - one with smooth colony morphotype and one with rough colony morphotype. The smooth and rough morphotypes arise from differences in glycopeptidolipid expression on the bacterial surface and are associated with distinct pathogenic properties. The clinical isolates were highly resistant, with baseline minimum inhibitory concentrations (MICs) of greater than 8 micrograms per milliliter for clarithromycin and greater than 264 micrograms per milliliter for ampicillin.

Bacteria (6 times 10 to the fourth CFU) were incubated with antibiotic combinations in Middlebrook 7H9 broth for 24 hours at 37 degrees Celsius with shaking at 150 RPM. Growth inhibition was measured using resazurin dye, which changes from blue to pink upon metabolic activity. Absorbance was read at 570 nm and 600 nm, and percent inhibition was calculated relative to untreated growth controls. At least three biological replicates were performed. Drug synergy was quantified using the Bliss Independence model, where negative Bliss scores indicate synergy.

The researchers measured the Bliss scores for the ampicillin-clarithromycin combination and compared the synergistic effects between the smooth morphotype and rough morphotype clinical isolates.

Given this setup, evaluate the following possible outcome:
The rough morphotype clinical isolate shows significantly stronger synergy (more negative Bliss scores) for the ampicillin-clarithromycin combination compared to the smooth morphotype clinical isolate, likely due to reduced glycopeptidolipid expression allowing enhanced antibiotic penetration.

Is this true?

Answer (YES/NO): NO